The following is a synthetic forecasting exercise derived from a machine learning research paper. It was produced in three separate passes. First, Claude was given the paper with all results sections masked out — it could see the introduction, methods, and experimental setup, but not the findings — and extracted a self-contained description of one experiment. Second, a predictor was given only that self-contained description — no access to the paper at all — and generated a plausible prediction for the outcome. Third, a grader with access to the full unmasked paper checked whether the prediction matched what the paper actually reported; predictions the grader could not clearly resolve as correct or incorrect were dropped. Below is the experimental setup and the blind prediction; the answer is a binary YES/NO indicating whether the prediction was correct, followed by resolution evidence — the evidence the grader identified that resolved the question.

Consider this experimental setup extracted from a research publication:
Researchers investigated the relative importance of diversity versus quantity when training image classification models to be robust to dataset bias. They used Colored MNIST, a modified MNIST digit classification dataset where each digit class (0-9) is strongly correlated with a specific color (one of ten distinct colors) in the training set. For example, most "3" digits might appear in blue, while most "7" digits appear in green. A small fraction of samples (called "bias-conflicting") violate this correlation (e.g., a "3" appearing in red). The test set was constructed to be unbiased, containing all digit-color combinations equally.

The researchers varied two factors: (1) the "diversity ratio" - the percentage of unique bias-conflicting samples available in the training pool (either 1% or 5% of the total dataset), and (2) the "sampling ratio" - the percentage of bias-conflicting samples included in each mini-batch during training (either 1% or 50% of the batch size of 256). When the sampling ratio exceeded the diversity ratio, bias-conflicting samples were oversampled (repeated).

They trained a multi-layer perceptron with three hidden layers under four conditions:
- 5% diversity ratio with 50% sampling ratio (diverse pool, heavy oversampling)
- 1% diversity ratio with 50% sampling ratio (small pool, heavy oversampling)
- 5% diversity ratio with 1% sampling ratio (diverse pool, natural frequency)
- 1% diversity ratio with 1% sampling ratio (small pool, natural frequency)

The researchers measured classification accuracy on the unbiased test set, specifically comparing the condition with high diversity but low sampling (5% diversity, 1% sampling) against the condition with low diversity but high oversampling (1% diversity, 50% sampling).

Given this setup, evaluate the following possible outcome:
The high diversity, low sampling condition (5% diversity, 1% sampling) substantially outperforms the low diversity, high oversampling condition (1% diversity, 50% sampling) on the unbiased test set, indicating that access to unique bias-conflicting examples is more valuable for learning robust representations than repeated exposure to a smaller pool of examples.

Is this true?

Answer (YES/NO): YES